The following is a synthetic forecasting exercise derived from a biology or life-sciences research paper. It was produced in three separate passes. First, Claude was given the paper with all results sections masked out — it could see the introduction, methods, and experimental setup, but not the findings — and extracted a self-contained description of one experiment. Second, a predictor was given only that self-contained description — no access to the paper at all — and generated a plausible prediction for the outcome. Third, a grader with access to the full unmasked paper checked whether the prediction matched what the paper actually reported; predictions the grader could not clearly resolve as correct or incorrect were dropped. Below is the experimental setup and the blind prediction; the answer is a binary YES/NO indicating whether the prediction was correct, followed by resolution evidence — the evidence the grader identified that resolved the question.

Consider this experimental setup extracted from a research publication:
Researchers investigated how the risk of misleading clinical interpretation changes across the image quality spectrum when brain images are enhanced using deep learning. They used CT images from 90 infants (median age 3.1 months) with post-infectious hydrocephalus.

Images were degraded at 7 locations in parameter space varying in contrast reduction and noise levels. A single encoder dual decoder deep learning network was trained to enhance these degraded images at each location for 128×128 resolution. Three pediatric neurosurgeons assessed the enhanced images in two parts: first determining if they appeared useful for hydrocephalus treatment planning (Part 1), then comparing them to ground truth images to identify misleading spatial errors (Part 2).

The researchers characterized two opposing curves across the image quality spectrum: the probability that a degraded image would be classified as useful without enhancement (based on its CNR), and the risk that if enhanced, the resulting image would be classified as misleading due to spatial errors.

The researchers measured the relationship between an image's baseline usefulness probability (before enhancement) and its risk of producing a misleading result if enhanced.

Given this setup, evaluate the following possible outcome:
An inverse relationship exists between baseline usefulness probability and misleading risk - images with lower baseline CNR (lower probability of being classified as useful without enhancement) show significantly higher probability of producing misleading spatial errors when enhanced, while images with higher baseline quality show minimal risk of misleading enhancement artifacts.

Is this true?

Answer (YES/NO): YES